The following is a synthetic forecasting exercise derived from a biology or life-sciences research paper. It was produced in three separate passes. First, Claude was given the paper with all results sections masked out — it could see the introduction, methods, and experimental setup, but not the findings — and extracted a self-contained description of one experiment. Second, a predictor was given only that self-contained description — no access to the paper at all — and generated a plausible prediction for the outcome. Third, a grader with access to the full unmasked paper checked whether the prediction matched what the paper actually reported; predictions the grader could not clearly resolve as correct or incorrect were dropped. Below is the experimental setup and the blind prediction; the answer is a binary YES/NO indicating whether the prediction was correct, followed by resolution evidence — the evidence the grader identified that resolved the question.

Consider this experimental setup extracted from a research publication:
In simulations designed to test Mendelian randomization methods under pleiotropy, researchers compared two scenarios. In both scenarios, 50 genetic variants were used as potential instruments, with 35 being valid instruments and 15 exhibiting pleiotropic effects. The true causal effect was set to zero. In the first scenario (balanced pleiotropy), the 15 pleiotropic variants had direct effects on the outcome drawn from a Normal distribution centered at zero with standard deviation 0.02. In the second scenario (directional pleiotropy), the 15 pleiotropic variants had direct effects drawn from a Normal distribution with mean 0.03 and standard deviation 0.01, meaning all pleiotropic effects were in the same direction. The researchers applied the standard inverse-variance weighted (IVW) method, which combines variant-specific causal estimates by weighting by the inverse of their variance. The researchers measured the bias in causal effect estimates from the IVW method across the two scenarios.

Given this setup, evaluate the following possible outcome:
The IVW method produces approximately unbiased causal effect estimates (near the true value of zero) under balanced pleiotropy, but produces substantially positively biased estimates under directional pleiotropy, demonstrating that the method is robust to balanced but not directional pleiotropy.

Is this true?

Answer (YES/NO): YES